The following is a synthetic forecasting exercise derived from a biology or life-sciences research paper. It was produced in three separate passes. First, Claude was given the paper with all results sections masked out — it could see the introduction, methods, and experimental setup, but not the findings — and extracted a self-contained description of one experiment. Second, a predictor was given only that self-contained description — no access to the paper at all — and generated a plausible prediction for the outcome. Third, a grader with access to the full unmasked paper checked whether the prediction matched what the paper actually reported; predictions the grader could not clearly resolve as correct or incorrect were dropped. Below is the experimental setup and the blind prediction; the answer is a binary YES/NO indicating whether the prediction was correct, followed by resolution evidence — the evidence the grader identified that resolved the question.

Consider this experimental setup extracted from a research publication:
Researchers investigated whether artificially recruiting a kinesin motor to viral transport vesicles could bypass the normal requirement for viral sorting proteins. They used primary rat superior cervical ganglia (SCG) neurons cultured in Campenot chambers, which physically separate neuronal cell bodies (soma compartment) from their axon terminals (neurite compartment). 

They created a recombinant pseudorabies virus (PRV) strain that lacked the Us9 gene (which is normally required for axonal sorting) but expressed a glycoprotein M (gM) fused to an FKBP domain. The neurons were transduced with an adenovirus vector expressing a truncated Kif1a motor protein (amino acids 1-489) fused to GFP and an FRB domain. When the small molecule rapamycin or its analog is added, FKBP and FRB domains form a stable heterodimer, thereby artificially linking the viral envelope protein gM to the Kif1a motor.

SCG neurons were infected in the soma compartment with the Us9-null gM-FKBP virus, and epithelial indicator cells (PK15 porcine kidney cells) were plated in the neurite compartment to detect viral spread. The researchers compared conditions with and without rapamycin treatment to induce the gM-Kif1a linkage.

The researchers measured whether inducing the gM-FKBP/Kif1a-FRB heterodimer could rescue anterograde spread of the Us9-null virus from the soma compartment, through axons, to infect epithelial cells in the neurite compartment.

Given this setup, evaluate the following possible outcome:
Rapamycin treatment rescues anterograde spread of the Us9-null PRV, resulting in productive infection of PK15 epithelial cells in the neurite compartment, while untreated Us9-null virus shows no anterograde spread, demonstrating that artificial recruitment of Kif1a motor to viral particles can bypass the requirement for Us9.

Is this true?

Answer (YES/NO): YES